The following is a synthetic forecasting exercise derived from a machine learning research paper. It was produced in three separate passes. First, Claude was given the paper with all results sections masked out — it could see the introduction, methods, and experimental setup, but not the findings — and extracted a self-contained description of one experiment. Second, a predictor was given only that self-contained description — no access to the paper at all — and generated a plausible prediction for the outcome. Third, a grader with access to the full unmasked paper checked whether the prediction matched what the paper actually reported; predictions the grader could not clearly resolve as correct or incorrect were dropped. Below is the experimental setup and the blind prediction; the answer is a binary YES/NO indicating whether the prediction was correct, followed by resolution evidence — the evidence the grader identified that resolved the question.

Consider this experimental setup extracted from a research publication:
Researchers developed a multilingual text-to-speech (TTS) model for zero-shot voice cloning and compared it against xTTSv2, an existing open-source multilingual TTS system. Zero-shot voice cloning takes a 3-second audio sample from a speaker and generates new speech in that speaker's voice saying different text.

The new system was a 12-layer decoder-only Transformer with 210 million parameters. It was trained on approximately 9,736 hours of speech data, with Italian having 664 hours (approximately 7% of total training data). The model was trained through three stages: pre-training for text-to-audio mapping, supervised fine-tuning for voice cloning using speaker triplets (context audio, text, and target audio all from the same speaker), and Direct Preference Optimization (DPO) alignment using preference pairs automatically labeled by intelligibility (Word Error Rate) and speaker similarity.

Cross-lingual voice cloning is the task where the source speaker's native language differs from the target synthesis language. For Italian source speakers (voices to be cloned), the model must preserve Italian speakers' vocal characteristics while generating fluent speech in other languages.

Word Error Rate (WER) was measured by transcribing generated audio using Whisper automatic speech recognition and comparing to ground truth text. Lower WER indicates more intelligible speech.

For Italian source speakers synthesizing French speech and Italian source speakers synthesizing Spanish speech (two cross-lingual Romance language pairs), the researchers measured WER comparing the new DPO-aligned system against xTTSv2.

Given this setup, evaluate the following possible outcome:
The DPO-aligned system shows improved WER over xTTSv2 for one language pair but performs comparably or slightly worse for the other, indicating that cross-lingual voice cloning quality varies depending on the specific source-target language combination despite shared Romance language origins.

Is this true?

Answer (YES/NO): NO